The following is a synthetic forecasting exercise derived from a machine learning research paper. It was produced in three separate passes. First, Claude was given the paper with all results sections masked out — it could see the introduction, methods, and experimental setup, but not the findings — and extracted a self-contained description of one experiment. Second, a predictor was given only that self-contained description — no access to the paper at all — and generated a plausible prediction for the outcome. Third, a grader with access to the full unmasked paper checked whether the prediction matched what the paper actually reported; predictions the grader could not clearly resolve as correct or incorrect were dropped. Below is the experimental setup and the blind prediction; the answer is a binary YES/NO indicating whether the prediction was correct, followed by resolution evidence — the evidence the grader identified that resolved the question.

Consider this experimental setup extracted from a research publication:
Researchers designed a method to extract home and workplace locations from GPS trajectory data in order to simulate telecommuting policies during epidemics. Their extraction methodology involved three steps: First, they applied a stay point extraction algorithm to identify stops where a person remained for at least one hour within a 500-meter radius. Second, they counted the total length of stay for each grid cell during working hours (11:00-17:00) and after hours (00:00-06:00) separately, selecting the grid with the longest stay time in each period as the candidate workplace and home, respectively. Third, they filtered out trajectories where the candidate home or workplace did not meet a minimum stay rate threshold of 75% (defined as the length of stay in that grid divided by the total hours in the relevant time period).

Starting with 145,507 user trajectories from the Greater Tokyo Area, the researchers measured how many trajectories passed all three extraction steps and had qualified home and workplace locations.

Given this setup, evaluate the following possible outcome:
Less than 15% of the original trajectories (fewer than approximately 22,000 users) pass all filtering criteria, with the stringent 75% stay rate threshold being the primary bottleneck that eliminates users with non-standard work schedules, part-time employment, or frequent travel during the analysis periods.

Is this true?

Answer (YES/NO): NO